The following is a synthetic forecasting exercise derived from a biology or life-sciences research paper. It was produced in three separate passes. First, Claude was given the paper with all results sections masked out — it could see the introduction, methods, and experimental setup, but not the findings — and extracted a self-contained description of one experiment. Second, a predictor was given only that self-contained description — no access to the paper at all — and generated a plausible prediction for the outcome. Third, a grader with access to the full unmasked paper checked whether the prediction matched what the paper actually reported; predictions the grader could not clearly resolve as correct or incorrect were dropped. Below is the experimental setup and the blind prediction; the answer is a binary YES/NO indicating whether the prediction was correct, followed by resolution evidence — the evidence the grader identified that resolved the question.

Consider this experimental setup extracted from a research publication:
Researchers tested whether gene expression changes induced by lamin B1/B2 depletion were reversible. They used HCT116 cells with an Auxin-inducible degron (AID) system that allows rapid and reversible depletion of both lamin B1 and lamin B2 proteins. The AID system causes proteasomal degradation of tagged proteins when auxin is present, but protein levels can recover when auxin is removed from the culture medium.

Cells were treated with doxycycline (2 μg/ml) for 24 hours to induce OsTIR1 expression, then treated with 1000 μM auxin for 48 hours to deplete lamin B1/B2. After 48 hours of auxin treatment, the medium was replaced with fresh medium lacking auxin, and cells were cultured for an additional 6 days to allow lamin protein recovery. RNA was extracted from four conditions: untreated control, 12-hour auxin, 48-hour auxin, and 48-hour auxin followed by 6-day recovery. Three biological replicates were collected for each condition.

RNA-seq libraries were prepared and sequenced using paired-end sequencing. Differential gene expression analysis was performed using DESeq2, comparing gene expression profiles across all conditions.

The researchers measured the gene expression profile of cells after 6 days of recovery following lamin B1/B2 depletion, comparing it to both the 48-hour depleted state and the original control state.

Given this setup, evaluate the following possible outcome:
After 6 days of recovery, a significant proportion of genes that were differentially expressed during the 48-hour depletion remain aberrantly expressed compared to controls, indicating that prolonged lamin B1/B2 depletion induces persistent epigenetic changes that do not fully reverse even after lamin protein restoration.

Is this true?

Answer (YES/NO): NO